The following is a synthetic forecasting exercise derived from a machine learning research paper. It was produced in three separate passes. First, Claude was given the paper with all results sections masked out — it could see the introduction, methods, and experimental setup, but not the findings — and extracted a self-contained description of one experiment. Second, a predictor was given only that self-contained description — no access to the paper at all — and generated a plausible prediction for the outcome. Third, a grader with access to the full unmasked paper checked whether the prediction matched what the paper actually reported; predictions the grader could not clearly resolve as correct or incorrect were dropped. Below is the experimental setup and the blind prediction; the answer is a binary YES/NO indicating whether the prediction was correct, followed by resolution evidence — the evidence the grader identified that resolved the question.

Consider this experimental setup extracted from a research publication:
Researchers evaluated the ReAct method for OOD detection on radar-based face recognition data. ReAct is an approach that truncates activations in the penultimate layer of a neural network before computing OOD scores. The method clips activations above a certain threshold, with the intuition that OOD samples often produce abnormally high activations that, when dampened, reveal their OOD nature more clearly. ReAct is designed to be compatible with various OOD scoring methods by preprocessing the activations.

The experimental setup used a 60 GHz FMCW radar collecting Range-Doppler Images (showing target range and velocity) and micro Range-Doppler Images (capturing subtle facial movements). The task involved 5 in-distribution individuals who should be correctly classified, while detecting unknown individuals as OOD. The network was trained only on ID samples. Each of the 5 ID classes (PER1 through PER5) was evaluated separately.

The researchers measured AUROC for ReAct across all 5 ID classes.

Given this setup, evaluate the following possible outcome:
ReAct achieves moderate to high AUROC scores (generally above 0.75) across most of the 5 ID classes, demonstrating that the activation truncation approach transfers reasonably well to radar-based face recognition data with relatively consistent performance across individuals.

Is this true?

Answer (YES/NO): NO